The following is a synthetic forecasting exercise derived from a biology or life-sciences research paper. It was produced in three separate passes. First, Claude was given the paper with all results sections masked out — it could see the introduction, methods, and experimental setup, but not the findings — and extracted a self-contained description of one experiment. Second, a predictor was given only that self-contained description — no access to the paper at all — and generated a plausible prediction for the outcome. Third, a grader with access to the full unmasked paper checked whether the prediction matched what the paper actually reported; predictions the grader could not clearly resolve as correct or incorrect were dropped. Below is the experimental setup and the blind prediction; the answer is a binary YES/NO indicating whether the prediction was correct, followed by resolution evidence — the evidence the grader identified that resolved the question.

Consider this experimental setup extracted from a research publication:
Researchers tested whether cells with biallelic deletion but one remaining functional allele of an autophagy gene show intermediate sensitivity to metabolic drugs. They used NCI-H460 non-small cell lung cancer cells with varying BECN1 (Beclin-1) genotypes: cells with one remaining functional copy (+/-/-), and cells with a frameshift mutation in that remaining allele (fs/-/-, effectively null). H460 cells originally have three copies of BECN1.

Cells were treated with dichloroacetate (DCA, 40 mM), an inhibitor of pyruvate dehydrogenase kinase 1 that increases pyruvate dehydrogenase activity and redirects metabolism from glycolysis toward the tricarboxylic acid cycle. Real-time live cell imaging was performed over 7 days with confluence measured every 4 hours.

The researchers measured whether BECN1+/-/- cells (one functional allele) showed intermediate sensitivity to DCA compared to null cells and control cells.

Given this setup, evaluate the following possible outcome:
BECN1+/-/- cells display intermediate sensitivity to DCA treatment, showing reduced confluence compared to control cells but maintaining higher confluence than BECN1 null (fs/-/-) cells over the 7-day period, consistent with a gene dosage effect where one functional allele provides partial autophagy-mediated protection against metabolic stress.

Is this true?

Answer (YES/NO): NO